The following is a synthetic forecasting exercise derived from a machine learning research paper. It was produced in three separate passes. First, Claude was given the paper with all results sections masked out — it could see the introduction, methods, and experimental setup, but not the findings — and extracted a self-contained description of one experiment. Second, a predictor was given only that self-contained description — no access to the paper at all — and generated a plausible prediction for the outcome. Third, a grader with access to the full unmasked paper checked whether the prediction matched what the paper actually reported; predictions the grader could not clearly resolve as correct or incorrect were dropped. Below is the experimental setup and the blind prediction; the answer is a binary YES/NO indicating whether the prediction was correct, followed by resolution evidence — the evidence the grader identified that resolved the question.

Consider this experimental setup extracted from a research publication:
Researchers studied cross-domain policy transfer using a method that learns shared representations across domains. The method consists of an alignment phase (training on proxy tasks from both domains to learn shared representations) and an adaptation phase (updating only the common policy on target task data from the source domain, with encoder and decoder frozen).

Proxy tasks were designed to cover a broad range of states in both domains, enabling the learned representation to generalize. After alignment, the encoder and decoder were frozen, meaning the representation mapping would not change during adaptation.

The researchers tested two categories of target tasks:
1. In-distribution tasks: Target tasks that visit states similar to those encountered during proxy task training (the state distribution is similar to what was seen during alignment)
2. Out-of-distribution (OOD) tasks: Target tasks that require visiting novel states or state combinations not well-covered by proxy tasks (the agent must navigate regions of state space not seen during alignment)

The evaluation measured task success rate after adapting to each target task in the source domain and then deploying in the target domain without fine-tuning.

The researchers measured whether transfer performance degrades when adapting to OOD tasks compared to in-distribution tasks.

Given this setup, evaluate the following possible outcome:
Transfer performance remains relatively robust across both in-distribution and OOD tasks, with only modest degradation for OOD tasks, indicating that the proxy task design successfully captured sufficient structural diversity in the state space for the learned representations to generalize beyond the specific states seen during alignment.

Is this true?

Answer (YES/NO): NO